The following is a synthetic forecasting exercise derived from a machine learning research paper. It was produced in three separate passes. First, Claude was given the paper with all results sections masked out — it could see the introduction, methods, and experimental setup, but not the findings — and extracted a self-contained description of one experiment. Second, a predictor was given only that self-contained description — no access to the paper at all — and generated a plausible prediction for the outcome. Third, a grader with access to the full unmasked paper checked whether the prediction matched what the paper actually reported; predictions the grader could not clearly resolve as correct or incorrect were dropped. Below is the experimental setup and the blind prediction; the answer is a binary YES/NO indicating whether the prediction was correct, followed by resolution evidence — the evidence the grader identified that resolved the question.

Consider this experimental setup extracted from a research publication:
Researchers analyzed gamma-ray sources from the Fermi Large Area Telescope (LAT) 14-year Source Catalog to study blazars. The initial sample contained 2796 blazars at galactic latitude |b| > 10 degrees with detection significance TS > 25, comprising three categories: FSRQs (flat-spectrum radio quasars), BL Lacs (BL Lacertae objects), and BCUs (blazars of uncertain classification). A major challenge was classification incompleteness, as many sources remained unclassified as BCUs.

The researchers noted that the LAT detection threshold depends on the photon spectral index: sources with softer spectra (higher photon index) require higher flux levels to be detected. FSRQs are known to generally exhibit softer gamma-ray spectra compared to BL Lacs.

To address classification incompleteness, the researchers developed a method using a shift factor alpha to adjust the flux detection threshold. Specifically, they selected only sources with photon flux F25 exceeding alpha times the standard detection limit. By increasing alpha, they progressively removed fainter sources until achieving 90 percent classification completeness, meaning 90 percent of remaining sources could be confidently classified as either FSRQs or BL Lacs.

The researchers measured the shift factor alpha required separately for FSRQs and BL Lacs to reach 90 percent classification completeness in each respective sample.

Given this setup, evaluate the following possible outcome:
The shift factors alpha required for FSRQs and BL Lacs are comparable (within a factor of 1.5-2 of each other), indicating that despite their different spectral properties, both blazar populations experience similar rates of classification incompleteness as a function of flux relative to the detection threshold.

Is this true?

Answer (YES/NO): YES